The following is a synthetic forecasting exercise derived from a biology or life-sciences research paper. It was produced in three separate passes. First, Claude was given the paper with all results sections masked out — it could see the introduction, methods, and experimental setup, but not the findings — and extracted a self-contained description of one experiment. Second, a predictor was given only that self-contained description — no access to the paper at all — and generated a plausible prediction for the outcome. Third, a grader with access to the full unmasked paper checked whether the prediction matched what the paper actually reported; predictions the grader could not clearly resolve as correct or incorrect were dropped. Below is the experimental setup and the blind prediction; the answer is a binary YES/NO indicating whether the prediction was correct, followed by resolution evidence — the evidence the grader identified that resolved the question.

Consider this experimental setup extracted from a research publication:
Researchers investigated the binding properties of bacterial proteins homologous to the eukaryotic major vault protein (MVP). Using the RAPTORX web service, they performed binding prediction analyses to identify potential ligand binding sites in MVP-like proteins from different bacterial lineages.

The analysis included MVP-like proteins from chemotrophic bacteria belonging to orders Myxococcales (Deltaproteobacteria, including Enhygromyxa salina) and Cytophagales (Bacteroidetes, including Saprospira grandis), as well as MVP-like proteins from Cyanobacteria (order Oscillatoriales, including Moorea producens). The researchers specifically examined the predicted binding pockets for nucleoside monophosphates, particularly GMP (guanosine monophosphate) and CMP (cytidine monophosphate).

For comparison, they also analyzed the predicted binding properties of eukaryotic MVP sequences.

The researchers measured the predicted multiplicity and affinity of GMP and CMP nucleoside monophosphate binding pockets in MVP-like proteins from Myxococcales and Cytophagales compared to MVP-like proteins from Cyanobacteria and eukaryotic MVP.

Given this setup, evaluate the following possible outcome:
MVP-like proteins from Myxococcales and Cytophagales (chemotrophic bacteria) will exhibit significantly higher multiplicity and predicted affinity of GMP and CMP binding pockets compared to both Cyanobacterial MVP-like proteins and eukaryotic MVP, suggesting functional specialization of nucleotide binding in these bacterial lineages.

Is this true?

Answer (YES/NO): YES